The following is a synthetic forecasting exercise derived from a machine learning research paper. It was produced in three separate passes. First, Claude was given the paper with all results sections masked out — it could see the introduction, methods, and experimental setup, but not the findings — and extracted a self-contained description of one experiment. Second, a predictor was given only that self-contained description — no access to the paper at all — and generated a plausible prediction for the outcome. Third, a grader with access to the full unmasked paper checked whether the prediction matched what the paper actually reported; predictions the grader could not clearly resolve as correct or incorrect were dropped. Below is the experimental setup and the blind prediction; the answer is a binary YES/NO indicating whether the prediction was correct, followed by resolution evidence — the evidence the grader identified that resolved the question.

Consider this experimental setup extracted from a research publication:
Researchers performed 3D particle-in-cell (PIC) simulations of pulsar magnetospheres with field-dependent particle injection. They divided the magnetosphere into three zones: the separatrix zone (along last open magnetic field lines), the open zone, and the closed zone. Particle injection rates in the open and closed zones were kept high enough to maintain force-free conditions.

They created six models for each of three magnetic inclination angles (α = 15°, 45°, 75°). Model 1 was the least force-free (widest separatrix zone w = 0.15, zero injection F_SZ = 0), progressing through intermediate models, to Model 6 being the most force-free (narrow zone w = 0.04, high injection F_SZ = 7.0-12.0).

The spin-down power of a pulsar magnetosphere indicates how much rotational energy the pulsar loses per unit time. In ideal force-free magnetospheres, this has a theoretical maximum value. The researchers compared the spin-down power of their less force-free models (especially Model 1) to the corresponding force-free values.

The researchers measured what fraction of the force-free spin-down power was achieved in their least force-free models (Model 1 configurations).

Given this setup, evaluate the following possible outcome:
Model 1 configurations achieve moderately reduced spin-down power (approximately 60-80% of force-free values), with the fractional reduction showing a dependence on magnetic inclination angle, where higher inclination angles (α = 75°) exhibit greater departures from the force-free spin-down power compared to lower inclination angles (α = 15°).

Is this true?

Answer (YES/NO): NO